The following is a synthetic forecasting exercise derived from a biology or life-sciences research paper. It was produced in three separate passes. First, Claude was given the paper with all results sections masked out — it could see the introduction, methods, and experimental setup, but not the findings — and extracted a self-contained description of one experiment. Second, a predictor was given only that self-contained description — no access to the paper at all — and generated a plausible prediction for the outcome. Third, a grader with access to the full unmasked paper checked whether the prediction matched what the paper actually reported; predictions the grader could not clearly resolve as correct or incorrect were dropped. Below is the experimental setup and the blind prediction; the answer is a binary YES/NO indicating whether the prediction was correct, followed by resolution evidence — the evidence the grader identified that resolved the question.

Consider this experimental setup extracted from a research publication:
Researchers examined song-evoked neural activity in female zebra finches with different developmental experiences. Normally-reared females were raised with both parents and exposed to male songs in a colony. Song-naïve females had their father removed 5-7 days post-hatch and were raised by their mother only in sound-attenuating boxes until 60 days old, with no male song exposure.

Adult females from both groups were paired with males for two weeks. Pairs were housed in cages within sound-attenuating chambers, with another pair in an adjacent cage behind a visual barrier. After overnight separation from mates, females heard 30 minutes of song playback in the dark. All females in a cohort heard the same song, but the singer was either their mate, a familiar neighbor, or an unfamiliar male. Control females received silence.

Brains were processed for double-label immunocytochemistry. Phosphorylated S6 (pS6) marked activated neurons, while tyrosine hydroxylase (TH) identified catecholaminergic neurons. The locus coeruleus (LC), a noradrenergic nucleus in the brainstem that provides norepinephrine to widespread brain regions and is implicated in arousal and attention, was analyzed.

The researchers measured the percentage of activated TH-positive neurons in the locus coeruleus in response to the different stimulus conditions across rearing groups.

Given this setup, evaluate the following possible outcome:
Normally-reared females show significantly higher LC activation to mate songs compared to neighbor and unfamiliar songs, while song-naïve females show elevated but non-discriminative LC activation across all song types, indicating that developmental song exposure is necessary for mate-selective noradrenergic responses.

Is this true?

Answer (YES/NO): NO